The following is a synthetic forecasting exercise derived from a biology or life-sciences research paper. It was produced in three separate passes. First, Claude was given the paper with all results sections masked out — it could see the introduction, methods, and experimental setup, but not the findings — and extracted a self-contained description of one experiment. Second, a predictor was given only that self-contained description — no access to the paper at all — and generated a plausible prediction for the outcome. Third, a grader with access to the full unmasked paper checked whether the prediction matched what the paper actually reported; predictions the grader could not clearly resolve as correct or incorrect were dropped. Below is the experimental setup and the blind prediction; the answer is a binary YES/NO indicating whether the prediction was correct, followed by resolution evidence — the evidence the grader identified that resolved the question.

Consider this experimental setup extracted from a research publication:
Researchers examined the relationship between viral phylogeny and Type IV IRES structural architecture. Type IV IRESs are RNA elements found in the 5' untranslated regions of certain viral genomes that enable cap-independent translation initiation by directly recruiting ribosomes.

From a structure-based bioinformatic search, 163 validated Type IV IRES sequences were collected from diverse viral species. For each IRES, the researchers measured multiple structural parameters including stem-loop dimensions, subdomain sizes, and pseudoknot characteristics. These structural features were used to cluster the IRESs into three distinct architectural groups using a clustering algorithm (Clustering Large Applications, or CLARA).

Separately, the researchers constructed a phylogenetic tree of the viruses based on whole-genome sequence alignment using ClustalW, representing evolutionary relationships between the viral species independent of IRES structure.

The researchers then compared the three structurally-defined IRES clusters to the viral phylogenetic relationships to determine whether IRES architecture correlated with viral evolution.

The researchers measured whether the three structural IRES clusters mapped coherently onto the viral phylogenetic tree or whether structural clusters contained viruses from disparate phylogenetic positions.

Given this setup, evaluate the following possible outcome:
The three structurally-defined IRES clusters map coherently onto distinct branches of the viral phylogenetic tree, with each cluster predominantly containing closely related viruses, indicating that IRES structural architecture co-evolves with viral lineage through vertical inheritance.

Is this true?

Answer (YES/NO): NO